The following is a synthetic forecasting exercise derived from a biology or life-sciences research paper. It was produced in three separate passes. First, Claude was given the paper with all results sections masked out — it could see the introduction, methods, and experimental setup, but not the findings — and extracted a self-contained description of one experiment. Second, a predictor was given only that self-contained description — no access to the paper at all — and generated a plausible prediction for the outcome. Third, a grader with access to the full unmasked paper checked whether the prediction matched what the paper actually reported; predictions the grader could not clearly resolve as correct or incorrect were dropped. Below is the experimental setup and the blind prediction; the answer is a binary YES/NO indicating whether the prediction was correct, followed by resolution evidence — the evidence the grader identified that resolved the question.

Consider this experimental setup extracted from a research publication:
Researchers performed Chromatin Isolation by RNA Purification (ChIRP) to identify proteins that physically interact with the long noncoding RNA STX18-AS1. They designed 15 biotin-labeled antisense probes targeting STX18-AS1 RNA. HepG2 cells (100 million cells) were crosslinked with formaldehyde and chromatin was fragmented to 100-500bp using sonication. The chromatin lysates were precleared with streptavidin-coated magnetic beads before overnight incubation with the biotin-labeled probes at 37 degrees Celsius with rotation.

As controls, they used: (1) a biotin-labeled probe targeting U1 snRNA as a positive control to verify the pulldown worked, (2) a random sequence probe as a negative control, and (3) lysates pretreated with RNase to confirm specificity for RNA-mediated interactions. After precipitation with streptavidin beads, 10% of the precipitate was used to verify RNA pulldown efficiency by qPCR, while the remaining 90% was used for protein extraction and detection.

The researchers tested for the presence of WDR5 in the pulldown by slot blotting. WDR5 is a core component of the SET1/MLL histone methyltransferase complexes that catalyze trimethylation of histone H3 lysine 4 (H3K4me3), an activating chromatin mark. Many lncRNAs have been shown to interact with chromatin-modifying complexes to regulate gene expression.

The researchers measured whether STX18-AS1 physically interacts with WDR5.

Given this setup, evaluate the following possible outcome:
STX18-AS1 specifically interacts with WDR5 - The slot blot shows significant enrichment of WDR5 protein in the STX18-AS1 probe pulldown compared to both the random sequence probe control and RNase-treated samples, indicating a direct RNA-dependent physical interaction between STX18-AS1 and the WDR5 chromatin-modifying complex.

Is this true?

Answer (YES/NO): YES